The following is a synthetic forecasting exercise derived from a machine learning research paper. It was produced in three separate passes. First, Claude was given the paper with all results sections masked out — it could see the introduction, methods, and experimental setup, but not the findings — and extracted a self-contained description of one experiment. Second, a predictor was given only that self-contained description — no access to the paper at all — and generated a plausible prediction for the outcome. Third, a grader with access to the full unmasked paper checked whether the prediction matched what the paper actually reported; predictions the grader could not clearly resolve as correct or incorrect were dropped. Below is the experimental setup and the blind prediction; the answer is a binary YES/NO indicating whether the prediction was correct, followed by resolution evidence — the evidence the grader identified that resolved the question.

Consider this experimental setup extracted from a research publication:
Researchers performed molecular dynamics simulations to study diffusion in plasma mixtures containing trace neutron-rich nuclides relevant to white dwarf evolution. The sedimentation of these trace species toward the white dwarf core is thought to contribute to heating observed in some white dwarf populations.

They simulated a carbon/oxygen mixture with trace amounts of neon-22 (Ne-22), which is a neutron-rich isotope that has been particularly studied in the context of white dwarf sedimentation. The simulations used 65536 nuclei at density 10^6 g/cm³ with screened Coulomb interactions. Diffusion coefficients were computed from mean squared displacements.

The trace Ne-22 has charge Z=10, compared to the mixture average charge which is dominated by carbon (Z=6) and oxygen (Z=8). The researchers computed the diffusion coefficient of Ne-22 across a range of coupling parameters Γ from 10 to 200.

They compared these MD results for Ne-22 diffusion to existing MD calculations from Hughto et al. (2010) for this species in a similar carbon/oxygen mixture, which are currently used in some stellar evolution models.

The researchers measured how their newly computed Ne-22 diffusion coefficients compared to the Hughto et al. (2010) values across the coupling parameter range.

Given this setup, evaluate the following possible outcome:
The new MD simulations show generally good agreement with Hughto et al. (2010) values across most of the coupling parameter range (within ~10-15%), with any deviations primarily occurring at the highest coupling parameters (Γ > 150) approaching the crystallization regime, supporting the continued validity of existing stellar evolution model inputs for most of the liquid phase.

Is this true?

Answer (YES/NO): NO